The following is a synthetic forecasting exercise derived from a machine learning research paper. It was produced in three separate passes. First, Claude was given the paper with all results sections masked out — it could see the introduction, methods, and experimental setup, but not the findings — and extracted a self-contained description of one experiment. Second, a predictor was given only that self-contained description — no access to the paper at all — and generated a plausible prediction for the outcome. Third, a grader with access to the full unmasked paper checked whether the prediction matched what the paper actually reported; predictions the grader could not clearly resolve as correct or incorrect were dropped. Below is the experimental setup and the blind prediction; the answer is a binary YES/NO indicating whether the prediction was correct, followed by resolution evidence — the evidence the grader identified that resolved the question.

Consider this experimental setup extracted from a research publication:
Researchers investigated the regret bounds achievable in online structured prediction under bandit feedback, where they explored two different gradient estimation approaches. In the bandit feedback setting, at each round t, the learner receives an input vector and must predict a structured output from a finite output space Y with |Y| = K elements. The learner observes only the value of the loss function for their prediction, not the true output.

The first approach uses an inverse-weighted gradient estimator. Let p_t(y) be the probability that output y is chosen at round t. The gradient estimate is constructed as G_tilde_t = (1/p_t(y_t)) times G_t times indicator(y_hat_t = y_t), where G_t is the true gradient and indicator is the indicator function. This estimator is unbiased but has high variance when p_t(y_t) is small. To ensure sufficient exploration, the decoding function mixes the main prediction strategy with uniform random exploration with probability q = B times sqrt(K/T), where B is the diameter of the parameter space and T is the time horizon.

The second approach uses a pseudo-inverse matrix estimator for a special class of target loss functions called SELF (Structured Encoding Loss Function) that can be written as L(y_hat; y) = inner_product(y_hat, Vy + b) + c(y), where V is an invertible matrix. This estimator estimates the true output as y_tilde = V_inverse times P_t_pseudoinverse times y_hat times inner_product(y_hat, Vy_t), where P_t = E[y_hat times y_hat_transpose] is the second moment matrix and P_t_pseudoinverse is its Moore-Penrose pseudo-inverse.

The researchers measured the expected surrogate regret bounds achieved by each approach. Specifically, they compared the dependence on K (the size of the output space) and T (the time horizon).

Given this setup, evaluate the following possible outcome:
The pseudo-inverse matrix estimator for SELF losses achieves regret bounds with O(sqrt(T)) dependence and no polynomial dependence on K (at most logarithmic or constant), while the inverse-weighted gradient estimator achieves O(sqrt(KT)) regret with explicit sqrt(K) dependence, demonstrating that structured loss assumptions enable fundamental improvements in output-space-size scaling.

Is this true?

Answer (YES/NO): NO